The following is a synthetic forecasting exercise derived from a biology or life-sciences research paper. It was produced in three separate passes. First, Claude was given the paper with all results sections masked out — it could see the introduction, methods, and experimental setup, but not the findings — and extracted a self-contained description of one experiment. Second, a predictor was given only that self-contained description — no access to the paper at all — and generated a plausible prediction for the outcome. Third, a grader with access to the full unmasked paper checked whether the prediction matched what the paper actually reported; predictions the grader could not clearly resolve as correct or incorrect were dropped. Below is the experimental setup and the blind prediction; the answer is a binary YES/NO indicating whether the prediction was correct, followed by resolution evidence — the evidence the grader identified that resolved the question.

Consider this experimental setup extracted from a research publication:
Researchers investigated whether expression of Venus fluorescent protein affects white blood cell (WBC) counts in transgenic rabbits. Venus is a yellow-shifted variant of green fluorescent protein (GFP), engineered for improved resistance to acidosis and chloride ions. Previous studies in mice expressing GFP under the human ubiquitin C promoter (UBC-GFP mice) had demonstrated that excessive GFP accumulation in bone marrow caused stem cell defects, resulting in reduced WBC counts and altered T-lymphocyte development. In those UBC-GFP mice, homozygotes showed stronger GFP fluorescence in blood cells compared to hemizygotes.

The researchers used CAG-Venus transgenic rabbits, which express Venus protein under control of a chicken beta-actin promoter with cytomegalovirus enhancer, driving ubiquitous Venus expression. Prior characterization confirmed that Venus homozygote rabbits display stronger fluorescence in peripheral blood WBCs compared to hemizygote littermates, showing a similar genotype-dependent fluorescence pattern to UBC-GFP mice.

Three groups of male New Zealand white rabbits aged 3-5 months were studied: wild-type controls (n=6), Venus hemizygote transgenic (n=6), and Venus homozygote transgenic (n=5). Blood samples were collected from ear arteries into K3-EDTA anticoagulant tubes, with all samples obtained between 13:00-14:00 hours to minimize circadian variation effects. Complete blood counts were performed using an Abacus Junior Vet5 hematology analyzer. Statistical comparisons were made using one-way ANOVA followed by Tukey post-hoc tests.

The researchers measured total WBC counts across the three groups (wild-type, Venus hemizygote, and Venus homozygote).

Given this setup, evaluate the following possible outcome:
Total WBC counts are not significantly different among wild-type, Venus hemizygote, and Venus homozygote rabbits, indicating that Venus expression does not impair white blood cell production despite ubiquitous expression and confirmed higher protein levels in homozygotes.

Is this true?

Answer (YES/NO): YES